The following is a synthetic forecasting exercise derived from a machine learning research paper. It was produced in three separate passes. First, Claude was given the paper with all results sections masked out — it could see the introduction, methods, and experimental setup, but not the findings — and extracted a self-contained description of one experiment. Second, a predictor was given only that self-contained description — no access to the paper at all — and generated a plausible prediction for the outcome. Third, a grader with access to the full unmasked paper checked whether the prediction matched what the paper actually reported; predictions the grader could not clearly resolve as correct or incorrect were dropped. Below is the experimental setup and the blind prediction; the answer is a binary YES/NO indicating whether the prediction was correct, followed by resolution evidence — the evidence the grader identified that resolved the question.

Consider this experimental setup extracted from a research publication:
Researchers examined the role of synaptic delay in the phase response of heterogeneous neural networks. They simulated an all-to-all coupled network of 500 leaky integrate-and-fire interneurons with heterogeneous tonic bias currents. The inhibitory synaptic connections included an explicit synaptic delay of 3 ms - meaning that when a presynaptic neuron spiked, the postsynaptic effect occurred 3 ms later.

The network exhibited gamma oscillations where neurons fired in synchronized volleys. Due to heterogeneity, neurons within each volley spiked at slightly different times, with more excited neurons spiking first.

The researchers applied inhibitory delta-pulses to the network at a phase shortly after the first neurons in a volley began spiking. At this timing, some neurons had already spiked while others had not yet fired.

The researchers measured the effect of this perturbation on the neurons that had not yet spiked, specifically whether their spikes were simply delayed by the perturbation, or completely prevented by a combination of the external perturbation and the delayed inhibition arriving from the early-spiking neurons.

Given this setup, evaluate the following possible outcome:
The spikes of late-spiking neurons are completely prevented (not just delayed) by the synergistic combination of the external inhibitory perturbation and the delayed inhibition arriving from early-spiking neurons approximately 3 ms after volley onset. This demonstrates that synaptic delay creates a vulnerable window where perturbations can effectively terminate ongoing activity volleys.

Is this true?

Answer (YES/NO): YES